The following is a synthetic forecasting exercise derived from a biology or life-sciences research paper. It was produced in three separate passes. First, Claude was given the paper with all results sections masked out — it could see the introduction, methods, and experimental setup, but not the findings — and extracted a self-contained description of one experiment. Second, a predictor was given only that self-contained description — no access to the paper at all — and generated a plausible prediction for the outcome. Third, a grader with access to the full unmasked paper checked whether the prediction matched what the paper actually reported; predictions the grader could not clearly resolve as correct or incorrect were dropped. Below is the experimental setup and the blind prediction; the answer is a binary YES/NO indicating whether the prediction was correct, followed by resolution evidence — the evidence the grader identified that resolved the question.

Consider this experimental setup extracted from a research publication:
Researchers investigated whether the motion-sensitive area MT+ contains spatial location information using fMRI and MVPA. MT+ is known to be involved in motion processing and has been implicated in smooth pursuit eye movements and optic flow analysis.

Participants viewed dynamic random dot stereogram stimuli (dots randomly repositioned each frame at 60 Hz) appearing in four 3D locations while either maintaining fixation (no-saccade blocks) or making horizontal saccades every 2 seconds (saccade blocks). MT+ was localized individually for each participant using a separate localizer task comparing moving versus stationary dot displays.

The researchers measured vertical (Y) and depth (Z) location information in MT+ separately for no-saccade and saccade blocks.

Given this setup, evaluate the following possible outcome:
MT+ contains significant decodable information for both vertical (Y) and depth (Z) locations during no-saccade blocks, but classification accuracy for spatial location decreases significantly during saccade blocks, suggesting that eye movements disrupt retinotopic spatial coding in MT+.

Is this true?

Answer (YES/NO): NO